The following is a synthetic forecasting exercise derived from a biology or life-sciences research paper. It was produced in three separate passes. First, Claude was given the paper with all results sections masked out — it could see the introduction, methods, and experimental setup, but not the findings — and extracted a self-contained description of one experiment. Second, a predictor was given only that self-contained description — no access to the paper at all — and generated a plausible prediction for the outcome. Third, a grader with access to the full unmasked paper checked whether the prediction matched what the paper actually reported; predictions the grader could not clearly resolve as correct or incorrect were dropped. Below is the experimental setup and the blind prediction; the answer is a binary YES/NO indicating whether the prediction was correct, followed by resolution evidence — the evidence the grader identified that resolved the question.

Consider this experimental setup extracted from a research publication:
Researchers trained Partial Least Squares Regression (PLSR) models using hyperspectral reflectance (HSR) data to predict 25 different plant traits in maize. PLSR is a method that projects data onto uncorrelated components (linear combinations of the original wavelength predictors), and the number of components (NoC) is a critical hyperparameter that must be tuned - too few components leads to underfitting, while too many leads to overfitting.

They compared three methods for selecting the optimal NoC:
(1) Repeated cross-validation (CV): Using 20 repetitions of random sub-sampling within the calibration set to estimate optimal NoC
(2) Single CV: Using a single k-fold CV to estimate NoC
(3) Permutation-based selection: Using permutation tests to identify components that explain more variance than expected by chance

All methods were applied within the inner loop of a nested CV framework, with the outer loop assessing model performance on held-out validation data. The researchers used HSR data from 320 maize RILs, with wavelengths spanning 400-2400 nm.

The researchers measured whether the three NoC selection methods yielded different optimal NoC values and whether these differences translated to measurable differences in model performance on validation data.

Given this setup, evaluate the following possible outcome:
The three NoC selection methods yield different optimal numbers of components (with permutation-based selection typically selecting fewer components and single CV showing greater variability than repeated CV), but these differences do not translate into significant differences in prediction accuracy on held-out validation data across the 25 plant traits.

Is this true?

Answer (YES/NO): NO